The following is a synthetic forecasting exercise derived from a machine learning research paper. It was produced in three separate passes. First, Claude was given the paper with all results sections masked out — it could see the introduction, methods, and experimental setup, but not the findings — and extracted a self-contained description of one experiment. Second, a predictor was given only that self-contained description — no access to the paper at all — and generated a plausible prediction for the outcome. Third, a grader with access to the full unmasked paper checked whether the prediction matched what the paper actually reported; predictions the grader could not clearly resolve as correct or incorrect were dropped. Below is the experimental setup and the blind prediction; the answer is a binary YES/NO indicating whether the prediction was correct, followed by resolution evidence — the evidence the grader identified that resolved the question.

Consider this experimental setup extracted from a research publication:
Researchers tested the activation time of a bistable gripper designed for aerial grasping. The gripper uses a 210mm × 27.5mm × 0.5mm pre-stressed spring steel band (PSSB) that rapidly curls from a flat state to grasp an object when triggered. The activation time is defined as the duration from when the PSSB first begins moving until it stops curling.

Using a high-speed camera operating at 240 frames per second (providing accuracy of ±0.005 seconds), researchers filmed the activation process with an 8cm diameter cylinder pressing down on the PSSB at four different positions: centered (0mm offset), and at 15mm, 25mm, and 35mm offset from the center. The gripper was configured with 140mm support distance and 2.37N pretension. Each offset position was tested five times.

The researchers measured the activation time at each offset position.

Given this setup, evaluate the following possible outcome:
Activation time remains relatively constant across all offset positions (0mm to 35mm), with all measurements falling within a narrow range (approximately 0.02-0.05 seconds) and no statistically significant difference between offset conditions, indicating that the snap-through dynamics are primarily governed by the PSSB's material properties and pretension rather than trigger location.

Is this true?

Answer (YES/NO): NO